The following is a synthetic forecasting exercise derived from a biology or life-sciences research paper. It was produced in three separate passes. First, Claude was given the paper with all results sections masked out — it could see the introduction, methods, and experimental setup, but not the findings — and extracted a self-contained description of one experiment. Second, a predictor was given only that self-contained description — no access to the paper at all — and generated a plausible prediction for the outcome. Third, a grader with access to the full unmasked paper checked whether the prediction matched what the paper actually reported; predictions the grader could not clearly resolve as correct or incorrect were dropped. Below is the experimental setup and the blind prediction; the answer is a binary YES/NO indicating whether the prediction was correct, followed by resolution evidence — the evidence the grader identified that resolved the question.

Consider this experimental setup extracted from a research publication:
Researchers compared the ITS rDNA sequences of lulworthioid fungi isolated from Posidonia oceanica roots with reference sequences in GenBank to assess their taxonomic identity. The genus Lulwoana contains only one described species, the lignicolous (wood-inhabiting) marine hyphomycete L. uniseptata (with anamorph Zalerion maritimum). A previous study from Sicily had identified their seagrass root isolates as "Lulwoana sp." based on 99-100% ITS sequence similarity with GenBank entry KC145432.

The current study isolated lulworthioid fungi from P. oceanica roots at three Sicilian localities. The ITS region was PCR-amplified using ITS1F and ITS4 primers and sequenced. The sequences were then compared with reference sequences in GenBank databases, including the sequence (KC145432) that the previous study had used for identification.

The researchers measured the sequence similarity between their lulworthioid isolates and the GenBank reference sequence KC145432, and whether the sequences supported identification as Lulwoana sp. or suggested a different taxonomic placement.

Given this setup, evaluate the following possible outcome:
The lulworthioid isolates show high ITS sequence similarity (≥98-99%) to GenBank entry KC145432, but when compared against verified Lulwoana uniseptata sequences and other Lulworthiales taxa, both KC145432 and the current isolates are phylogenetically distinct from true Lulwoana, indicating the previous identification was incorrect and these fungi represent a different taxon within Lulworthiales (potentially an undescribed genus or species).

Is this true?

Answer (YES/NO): NO